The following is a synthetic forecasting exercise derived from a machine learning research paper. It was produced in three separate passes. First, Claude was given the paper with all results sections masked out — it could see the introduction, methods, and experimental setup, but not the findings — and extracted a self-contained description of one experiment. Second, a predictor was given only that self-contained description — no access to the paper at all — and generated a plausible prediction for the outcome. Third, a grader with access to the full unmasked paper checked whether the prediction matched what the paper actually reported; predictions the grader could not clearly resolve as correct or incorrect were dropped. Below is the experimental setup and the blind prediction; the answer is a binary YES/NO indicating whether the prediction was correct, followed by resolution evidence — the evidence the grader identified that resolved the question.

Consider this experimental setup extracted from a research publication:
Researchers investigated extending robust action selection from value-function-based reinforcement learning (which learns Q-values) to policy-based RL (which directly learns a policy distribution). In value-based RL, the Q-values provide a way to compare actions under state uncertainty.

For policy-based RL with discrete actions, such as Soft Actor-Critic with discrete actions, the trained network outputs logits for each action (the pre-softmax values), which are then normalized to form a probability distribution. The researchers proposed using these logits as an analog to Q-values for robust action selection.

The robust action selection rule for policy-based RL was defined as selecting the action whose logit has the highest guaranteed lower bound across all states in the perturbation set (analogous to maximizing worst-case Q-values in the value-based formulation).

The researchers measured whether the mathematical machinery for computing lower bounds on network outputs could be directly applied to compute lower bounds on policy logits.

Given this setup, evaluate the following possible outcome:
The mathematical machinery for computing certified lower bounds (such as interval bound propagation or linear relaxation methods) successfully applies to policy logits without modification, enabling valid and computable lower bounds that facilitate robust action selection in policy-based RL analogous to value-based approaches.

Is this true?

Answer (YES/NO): YES